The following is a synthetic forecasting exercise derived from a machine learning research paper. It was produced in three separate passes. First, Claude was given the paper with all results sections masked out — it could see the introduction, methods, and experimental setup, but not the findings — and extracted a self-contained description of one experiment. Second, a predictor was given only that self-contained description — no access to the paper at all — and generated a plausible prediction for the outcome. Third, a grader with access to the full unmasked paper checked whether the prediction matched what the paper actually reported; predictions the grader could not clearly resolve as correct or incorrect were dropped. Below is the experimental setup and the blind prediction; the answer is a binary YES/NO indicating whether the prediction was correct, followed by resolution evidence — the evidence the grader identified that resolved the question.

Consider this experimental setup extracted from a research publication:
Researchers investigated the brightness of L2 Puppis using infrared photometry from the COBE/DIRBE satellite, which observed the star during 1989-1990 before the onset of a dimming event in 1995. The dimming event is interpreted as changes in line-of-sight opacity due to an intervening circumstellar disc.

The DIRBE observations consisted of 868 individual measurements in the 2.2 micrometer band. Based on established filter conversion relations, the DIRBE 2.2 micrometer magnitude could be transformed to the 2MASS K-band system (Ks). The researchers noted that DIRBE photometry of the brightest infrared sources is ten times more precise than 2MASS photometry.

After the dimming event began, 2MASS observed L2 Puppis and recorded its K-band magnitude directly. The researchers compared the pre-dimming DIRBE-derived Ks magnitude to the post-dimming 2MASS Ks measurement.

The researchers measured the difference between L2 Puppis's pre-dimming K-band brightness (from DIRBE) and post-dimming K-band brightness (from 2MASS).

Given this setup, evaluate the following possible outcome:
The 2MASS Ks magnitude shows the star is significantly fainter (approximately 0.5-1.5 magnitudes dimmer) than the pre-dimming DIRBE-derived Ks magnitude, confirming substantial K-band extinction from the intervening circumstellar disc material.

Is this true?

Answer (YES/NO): NO